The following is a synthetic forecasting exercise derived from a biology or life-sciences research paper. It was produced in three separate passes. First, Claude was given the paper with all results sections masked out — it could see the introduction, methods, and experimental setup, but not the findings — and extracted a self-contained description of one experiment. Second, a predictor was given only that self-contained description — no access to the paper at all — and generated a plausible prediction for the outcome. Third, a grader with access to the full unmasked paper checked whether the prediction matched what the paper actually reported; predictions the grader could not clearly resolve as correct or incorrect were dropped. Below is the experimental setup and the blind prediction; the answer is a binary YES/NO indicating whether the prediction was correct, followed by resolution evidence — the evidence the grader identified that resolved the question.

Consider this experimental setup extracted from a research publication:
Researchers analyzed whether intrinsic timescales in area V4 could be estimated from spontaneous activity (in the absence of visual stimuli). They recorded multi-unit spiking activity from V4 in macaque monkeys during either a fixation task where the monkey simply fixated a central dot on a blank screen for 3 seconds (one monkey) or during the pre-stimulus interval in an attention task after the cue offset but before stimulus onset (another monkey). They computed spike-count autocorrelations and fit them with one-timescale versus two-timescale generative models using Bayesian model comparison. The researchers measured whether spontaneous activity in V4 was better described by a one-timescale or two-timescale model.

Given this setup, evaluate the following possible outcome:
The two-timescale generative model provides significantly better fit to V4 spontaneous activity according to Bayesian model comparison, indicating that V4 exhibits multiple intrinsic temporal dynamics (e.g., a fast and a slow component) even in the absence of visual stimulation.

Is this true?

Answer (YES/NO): YES